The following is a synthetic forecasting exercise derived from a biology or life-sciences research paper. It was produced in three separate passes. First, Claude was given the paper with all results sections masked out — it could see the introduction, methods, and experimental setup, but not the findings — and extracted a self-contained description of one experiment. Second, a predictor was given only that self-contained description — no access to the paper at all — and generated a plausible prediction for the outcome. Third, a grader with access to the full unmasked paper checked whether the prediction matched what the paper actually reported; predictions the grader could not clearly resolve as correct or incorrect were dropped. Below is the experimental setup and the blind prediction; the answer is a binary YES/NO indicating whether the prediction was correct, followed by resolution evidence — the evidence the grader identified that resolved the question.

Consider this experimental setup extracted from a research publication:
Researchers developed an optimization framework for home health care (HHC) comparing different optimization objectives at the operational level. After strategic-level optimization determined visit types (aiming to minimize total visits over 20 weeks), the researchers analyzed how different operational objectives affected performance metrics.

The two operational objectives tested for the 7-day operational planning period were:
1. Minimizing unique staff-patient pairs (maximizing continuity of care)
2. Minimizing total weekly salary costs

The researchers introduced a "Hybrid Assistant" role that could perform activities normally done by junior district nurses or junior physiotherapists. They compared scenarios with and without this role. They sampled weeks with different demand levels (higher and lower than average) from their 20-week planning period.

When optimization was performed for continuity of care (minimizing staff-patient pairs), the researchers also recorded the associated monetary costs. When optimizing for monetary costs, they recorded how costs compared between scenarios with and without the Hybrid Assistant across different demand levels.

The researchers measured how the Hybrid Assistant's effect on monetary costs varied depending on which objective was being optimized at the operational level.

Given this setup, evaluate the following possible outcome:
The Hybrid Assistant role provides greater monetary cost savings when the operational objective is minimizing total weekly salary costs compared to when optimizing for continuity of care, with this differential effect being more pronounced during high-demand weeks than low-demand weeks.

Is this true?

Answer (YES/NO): NO